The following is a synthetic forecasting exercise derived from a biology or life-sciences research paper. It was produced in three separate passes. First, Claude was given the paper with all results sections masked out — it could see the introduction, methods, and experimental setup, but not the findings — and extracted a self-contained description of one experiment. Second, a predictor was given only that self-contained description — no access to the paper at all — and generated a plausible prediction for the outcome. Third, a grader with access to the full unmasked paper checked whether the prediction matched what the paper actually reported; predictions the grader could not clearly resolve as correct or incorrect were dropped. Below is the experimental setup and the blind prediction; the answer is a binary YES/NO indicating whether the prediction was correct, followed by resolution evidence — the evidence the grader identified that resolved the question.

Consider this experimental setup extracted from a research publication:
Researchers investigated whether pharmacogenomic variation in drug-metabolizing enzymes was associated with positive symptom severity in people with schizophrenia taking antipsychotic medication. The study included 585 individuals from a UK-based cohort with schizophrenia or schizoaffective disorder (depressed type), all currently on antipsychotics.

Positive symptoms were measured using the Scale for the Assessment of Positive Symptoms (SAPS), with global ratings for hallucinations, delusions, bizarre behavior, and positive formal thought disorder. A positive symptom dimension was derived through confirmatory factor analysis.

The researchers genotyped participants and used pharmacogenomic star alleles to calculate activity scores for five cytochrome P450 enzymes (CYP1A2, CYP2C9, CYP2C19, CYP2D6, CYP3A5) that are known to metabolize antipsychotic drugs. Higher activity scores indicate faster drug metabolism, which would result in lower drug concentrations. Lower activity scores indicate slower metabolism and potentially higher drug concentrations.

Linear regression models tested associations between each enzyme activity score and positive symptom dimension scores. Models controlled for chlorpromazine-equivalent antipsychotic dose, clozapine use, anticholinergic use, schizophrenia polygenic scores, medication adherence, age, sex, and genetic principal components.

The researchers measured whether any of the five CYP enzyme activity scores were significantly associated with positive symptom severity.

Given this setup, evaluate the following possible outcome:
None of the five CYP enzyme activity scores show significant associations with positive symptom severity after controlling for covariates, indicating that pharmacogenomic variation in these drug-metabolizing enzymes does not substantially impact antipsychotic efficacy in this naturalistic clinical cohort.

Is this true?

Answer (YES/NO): NO